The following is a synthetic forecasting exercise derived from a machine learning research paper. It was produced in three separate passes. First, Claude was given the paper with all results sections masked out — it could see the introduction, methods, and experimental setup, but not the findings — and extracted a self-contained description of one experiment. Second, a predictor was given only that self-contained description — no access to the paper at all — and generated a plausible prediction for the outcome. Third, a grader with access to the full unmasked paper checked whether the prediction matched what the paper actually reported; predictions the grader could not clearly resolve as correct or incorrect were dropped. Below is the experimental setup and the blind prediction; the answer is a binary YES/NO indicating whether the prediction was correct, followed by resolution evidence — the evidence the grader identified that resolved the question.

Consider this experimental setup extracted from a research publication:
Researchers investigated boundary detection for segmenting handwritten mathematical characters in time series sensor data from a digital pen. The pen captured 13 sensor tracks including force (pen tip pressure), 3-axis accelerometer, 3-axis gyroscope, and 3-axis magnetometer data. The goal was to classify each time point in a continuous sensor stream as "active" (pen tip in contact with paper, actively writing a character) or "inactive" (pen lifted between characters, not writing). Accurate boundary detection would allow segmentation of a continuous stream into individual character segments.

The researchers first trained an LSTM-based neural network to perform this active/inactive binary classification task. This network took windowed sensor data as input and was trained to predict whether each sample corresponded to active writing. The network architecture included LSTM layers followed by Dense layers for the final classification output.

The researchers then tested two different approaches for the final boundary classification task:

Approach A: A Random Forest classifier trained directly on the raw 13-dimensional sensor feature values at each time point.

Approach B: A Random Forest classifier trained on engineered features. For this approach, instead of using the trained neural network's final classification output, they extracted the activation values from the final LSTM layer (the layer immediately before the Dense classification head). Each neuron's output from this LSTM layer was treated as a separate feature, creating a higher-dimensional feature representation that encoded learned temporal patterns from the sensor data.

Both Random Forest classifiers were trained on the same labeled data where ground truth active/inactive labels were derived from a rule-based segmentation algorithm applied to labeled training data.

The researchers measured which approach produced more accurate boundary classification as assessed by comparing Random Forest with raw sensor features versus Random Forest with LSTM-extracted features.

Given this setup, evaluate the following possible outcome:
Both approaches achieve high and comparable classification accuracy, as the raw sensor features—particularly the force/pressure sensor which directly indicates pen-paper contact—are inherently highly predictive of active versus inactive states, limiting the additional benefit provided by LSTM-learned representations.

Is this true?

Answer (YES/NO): NO